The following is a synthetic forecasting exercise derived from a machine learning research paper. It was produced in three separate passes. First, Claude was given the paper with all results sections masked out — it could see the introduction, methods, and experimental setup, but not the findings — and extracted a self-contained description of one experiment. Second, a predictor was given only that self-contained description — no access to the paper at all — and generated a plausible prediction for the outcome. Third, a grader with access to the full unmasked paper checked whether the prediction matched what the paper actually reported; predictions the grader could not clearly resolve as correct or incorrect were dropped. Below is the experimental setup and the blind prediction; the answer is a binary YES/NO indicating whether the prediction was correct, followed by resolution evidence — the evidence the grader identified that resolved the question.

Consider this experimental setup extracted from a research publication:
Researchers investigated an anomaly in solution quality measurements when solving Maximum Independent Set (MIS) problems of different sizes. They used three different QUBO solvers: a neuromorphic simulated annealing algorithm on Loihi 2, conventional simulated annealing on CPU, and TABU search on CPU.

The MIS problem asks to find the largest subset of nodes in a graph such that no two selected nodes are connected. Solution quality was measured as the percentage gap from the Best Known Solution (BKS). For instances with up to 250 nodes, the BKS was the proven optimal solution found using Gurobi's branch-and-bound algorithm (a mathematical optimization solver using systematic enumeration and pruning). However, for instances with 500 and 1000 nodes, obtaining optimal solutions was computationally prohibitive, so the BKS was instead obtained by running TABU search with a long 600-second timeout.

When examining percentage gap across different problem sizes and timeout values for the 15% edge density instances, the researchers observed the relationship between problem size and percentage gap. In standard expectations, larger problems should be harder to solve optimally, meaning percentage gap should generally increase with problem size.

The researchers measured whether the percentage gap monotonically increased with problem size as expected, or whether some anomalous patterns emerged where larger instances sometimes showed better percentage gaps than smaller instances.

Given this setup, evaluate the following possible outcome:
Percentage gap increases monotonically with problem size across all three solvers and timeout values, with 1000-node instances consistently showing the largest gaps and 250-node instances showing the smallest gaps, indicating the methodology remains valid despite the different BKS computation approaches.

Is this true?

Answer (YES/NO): NO